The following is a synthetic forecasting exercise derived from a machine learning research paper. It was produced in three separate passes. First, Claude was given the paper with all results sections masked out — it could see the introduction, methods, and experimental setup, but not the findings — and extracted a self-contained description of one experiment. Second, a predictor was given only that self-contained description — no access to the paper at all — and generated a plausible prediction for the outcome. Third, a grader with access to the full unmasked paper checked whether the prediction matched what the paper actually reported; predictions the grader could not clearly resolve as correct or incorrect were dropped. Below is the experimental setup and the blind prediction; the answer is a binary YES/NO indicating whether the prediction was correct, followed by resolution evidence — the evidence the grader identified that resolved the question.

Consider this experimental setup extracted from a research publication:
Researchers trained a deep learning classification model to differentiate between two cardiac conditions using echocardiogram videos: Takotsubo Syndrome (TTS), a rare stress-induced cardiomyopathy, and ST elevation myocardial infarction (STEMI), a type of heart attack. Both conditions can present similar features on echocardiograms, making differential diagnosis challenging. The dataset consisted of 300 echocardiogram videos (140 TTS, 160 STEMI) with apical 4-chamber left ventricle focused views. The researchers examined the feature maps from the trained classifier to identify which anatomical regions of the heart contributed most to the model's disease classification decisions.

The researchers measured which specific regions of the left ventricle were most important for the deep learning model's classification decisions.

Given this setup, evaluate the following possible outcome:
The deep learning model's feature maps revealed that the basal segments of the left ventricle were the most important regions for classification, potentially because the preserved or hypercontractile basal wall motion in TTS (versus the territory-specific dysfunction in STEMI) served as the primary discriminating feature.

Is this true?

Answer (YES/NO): NO